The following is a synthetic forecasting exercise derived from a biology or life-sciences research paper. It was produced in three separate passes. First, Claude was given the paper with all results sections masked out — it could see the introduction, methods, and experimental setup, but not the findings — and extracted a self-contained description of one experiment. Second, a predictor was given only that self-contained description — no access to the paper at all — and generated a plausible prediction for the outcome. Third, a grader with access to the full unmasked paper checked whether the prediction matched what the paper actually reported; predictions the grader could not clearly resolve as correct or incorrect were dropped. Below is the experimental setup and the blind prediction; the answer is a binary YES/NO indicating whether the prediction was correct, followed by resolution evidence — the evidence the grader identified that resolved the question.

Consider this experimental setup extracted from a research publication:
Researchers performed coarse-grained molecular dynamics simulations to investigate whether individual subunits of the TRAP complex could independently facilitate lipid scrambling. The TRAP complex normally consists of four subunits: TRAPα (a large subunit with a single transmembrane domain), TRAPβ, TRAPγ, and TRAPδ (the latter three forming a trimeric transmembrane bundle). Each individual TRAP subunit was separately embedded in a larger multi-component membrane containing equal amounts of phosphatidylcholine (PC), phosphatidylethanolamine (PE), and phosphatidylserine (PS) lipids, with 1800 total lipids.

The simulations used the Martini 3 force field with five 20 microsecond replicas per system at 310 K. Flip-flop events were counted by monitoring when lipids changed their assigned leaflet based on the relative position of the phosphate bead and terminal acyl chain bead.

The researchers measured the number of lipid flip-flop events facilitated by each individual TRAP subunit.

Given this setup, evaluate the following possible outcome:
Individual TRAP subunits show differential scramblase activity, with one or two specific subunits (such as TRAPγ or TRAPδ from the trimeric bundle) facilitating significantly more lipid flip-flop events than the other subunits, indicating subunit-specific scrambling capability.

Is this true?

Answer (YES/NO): NO